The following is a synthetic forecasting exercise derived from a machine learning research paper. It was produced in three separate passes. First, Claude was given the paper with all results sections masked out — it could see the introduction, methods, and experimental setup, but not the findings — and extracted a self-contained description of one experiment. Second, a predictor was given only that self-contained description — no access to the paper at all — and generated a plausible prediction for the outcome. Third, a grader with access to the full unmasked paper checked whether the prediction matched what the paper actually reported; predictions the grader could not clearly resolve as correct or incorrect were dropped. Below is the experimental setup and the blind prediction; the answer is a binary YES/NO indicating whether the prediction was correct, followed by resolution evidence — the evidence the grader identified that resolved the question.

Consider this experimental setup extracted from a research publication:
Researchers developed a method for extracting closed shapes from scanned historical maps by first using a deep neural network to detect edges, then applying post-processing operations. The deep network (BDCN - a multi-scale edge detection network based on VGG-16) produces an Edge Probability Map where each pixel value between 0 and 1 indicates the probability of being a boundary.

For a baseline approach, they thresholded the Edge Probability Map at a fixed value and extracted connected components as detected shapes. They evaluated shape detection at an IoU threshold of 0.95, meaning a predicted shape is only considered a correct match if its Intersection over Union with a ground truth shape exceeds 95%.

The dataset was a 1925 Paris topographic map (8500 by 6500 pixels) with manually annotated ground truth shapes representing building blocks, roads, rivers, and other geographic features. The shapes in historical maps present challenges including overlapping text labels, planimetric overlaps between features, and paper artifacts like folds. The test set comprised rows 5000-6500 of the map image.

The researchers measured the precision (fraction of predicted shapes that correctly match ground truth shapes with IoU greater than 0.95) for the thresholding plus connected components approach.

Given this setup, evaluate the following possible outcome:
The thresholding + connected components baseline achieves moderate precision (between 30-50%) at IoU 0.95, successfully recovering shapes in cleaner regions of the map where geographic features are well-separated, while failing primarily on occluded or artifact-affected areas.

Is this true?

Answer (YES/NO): NO